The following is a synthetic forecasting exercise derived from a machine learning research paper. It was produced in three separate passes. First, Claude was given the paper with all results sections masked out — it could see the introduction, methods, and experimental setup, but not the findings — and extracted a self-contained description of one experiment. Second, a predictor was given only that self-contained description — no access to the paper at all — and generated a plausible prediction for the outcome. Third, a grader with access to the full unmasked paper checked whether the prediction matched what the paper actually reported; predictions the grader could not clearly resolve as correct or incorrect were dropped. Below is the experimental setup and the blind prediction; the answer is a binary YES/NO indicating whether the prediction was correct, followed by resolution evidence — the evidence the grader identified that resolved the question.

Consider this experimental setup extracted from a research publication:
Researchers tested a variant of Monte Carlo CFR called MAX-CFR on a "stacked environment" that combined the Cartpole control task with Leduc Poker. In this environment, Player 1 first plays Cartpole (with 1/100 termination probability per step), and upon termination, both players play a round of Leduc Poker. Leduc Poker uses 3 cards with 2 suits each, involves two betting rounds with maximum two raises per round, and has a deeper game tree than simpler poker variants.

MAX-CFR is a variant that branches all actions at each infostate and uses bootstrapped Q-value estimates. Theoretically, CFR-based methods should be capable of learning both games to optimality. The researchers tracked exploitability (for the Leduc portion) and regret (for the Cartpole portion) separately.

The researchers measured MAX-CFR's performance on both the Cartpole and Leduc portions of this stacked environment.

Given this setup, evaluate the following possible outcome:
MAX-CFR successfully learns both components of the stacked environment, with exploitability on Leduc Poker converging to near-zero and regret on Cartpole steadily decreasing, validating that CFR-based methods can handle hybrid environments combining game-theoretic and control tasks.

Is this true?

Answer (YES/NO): NO